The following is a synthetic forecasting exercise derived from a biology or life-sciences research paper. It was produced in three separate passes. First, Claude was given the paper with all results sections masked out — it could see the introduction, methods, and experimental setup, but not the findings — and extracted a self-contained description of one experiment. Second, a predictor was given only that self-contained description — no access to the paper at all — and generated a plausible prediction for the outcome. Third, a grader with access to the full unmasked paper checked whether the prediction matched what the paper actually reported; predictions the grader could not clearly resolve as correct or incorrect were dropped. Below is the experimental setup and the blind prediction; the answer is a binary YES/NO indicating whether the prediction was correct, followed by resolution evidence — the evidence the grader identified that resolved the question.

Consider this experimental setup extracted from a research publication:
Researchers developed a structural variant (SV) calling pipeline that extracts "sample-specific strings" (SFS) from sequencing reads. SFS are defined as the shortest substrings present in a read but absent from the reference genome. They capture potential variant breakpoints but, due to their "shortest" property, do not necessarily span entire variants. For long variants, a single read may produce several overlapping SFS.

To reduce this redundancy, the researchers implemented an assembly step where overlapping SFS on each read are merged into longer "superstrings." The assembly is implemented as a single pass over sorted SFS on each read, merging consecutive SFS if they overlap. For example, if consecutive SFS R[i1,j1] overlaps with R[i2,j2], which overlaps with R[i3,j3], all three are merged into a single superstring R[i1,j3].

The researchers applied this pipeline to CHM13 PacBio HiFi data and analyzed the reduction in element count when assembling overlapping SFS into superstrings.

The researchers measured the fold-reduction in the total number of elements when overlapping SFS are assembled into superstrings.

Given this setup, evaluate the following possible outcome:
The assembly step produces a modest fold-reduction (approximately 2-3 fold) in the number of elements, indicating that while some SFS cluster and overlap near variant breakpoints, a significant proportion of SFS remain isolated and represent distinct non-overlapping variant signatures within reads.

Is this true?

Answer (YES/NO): NO